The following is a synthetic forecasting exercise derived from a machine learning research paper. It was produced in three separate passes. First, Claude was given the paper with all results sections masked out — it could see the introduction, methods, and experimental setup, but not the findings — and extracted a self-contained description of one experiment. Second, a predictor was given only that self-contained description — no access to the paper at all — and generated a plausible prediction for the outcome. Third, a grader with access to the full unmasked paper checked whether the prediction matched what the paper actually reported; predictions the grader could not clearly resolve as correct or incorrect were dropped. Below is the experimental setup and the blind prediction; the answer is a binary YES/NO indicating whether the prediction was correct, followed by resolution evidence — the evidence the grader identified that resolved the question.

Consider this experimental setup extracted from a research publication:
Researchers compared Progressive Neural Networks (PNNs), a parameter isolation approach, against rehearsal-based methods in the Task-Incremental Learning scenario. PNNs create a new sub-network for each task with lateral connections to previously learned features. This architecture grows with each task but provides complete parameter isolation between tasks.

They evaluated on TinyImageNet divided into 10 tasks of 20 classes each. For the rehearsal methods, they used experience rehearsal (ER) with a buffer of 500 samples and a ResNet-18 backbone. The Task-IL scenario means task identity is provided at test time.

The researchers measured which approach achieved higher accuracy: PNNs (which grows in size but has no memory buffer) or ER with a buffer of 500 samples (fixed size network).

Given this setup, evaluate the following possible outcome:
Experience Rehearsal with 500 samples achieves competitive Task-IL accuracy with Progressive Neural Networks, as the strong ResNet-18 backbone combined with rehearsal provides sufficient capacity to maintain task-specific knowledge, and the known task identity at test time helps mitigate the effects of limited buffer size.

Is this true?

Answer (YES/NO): NO